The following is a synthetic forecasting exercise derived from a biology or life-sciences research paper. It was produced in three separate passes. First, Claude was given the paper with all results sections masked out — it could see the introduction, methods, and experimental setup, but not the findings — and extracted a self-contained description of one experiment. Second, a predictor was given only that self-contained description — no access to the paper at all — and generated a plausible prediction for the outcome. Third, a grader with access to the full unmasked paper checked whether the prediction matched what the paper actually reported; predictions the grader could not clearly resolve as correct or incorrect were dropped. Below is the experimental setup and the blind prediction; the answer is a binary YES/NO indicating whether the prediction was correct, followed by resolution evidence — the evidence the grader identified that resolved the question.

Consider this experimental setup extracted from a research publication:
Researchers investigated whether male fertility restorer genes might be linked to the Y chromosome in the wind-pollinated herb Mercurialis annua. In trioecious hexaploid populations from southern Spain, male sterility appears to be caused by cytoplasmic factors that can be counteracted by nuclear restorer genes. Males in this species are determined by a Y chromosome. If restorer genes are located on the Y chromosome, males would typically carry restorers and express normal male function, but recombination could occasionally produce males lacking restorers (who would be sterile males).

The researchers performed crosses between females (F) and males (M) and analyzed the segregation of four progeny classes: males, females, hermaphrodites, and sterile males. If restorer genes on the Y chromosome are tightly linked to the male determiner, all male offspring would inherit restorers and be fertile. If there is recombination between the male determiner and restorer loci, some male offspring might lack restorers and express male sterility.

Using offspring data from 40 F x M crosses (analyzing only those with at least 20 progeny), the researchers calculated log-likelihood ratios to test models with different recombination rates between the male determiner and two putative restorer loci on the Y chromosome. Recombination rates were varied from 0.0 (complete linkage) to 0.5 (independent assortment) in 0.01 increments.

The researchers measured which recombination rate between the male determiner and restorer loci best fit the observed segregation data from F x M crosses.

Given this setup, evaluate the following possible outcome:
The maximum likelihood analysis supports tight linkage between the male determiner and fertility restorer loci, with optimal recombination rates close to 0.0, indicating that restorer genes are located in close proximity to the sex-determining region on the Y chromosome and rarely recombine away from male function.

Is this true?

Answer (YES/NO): NO